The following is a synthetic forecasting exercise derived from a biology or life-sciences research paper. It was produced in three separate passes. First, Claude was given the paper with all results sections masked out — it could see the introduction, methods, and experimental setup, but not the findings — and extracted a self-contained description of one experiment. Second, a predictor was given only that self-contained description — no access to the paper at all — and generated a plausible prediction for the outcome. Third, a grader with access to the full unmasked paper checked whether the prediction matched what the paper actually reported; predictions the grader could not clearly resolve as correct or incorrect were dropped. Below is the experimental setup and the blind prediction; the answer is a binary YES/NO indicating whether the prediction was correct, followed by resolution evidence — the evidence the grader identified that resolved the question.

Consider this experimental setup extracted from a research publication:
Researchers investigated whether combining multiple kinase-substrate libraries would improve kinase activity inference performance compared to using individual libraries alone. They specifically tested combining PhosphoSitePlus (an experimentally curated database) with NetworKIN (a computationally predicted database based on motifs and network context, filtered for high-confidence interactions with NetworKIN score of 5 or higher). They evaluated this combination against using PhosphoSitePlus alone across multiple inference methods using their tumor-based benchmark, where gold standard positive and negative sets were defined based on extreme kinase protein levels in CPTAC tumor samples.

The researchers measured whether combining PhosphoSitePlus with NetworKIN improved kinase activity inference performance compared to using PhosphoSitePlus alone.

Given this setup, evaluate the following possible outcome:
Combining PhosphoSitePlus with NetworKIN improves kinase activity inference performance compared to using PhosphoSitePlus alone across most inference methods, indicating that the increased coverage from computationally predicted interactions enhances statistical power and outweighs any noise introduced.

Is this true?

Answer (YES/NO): YES